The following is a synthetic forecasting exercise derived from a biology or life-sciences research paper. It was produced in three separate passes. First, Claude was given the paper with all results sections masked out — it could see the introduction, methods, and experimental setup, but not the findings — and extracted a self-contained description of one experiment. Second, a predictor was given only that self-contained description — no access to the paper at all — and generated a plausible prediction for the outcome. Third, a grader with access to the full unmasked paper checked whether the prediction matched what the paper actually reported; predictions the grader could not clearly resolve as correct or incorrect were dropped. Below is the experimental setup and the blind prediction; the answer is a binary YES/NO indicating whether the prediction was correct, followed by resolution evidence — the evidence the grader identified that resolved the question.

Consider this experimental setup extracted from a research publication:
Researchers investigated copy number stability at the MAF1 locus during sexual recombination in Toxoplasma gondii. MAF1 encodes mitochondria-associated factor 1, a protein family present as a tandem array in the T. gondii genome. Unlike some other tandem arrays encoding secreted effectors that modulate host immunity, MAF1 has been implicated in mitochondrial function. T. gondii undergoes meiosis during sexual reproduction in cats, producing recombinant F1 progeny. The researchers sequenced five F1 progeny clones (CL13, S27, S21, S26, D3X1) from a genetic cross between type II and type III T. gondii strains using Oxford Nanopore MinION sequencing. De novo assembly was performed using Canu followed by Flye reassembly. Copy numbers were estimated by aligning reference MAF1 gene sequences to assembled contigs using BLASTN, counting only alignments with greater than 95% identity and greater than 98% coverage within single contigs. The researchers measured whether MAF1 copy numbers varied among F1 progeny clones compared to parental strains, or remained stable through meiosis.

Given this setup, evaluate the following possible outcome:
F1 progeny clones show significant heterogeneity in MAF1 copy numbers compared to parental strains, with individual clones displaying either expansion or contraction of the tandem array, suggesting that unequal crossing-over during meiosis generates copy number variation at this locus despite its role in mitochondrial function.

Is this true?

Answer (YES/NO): NO